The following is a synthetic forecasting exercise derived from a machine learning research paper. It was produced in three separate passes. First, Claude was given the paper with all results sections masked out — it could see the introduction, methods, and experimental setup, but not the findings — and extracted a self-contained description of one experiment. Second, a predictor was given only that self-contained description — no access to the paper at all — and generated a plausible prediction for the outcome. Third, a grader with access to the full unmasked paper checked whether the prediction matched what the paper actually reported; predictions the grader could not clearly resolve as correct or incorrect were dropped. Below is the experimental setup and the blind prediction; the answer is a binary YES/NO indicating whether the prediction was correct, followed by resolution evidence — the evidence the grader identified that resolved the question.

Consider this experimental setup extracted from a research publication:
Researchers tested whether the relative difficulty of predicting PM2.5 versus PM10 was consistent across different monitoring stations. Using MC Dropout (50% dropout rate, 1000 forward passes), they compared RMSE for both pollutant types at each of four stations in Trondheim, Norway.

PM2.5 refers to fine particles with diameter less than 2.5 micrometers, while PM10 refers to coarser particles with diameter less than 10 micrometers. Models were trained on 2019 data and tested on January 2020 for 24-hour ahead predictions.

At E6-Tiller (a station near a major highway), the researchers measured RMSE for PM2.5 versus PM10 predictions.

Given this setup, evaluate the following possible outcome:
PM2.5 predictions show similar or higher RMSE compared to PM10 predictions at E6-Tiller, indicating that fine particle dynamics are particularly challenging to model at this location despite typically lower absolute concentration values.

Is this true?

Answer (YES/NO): NO